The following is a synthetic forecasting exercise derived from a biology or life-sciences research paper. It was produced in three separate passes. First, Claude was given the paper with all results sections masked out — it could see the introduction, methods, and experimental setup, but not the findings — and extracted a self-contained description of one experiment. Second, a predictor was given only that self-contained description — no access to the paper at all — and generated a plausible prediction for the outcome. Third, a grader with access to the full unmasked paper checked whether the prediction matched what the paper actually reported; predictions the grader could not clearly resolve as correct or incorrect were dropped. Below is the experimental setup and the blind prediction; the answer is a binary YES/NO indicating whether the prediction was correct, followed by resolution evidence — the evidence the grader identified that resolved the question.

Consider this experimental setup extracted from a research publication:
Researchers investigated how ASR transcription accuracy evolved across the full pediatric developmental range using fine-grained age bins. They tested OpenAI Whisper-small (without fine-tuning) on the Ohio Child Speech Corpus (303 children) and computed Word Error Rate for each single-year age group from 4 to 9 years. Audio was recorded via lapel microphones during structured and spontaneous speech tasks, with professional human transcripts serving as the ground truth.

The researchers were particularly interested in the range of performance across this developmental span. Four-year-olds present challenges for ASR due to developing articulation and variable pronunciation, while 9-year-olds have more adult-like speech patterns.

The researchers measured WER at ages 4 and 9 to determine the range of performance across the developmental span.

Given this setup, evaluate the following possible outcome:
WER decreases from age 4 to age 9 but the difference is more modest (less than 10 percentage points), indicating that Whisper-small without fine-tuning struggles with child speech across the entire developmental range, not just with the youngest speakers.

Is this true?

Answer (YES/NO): NO